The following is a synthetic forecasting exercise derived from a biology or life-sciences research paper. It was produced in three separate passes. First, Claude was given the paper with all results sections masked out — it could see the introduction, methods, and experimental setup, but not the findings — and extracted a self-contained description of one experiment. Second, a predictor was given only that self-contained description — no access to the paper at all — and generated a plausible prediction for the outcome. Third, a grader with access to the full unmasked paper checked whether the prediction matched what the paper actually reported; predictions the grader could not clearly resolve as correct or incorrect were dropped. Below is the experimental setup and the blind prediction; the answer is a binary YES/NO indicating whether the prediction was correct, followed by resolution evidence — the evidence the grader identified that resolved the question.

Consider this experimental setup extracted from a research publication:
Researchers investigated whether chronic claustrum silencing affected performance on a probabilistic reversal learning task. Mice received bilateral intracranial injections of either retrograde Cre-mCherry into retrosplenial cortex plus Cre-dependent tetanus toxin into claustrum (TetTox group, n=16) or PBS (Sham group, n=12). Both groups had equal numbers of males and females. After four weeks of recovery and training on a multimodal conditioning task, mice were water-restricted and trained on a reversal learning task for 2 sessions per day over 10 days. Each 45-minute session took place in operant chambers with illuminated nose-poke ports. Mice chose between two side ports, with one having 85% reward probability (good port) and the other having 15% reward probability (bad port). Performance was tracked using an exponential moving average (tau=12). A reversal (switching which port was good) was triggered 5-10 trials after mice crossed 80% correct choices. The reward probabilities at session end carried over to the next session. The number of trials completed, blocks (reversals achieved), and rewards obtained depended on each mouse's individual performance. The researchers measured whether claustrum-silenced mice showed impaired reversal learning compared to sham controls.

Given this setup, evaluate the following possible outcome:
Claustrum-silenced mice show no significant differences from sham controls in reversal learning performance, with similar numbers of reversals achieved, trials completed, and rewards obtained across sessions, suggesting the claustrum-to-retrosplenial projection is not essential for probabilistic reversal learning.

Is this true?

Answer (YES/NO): YES